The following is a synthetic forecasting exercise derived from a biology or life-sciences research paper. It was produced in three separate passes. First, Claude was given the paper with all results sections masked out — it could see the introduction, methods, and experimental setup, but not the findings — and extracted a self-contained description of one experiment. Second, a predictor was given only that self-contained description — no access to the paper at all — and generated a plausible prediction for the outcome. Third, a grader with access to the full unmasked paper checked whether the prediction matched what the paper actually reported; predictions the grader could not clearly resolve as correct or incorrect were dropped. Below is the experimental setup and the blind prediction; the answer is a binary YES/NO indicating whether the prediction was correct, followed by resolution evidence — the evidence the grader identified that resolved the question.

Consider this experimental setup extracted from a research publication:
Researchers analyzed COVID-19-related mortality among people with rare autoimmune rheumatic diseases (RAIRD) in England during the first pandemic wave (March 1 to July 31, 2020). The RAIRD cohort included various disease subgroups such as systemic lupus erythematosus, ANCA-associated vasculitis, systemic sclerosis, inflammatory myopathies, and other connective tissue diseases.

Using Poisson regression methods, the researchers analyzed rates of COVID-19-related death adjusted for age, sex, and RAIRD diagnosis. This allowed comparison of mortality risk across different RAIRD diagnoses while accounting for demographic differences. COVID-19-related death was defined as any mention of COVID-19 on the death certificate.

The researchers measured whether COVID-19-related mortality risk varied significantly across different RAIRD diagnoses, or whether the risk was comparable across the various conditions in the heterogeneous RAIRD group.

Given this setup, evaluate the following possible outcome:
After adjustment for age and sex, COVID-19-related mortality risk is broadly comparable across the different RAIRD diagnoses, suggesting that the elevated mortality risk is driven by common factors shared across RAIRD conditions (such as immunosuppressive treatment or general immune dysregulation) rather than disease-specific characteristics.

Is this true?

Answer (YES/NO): YES